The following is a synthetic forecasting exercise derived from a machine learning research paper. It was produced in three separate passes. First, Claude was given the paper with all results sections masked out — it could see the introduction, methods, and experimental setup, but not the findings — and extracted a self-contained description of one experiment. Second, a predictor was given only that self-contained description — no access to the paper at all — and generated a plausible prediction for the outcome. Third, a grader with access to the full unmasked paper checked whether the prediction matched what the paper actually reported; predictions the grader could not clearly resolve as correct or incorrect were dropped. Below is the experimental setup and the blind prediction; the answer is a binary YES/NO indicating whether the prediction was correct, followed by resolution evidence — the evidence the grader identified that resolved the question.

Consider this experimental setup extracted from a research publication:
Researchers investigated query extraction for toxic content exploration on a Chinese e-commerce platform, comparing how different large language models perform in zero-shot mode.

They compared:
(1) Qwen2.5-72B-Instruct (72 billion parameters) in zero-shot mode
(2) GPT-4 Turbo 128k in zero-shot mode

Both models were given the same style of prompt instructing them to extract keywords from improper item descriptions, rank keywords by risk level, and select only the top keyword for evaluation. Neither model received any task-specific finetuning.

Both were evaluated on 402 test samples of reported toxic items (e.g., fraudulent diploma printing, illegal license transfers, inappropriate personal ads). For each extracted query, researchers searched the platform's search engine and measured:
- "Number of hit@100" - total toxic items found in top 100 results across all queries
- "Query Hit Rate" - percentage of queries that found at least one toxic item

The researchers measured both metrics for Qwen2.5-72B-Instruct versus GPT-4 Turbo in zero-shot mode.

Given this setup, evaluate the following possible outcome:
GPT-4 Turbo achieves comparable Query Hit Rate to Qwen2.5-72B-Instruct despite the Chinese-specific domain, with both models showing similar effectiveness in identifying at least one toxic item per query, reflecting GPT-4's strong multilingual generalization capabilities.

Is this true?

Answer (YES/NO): NO